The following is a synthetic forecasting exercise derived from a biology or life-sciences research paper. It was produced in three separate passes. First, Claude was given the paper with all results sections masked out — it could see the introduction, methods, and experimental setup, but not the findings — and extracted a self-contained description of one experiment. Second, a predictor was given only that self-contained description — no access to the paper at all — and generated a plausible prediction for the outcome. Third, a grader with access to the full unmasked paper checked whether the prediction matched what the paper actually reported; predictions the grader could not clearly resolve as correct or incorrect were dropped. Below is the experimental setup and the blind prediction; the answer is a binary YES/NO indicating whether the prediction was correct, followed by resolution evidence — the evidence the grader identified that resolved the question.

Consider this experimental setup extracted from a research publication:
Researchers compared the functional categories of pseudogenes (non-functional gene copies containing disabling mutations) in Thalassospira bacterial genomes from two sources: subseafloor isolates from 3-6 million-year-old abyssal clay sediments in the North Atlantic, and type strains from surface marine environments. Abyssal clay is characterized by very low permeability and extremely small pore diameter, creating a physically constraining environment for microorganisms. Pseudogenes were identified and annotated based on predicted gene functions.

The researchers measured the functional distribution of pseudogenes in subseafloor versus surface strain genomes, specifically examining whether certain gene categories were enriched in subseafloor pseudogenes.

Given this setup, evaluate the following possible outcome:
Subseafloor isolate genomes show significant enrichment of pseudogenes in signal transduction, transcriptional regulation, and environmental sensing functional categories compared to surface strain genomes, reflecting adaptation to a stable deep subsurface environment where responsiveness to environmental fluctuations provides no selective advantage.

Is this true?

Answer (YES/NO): NO